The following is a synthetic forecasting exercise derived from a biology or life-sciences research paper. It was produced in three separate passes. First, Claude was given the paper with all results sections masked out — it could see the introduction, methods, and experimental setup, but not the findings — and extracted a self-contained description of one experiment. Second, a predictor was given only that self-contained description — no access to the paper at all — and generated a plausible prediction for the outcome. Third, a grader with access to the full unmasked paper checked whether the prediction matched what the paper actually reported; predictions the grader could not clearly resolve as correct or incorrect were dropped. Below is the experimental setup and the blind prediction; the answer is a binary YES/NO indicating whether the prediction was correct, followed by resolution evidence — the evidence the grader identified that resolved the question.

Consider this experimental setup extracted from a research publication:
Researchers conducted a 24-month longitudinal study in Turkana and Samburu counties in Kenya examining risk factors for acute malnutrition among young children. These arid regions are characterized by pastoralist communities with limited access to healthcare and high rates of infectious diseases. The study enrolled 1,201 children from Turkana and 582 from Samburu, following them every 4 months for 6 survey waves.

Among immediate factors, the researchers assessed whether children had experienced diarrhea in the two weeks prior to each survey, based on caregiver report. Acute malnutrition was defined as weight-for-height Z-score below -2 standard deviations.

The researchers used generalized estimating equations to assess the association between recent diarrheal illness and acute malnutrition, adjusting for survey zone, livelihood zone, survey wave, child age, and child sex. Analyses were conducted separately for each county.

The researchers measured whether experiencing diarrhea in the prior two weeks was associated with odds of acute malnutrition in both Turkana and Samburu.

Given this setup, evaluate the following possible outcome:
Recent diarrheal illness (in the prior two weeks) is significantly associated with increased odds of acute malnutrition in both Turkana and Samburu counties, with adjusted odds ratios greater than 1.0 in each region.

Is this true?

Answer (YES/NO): YES